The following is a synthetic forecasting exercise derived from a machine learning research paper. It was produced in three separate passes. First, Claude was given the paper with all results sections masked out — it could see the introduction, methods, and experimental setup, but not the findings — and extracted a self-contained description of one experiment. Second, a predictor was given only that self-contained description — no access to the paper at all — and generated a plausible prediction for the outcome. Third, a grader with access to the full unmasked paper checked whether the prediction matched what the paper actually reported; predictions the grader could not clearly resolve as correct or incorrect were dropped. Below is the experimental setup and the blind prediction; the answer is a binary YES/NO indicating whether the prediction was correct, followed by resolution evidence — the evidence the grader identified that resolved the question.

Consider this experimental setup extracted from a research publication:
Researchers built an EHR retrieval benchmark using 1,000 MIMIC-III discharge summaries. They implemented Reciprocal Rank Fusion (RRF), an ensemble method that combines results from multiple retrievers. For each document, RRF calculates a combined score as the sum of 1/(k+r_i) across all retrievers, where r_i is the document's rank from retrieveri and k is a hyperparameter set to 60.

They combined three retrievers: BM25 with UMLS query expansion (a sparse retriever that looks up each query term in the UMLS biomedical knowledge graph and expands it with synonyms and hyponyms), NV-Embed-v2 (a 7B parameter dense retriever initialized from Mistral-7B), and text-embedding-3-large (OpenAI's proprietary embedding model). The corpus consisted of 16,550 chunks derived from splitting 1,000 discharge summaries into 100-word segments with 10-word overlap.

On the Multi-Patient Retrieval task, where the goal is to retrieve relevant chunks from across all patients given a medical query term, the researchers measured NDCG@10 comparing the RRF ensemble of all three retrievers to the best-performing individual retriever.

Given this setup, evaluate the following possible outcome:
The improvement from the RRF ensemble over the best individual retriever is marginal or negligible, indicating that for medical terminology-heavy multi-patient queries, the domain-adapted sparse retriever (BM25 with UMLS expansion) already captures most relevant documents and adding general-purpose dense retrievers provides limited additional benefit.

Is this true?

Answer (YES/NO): NO